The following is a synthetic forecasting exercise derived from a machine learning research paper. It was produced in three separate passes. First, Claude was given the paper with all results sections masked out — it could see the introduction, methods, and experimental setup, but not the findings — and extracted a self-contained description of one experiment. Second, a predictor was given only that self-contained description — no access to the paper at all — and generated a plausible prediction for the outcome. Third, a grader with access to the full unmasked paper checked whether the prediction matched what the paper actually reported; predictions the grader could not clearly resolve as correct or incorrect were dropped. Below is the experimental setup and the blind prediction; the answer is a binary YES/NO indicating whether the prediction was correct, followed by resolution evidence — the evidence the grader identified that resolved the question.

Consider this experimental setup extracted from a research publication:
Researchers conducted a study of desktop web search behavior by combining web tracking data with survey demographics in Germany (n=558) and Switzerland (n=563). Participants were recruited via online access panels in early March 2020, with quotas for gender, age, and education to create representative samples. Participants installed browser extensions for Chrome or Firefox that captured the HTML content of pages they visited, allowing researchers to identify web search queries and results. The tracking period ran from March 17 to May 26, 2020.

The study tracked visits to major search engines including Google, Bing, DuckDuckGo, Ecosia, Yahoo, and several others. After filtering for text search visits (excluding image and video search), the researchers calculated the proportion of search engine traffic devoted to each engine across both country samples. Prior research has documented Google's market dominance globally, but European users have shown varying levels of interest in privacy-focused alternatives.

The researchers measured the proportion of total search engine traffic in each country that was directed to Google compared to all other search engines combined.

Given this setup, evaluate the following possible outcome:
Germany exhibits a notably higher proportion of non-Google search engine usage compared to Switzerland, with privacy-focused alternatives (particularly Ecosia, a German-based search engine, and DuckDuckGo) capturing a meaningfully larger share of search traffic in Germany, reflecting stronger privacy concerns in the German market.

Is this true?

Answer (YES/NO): NO